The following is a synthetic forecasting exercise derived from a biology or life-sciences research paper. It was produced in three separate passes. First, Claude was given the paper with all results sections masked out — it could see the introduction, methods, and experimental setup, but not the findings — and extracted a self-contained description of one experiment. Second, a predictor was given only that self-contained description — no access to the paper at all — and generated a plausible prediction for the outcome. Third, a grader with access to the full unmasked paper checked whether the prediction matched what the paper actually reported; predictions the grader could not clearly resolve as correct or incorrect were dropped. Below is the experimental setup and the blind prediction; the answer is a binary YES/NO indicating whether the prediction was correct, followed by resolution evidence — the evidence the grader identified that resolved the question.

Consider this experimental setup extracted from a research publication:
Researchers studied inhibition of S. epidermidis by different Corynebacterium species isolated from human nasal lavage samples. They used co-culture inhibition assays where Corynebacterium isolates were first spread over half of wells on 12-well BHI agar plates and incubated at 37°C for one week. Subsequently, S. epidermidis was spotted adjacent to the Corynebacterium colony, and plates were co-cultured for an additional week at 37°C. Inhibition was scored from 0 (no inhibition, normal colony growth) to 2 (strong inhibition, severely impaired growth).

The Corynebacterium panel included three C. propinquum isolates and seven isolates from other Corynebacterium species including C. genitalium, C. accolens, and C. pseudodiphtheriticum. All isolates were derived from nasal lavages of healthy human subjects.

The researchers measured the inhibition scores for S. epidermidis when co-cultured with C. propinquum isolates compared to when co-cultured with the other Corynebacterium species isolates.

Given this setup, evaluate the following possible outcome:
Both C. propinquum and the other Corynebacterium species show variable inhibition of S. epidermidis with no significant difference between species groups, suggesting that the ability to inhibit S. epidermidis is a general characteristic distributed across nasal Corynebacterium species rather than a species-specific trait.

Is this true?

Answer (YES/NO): NO